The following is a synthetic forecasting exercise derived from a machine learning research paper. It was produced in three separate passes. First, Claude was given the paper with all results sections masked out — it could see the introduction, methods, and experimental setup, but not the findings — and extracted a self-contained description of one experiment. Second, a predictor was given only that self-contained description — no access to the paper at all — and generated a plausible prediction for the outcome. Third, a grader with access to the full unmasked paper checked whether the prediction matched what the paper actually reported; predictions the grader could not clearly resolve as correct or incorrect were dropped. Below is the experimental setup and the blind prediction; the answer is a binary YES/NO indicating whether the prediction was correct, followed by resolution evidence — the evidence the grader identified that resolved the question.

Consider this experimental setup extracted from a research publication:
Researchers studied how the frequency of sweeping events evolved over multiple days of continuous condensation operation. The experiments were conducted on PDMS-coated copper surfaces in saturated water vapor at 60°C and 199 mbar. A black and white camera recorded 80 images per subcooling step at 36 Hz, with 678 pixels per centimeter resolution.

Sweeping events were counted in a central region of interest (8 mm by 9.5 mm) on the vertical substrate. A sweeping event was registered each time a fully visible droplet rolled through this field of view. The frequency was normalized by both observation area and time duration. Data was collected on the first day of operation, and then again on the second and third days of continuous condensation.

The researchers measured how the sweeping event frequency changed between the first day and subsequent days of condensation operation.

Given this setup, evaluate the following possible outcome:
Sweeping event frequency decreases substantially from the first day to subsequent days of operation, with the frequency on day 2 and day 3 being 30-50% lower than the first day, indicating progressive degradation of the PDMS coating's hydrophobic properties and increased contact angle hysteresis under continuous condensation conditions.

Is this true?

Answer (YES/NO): NO